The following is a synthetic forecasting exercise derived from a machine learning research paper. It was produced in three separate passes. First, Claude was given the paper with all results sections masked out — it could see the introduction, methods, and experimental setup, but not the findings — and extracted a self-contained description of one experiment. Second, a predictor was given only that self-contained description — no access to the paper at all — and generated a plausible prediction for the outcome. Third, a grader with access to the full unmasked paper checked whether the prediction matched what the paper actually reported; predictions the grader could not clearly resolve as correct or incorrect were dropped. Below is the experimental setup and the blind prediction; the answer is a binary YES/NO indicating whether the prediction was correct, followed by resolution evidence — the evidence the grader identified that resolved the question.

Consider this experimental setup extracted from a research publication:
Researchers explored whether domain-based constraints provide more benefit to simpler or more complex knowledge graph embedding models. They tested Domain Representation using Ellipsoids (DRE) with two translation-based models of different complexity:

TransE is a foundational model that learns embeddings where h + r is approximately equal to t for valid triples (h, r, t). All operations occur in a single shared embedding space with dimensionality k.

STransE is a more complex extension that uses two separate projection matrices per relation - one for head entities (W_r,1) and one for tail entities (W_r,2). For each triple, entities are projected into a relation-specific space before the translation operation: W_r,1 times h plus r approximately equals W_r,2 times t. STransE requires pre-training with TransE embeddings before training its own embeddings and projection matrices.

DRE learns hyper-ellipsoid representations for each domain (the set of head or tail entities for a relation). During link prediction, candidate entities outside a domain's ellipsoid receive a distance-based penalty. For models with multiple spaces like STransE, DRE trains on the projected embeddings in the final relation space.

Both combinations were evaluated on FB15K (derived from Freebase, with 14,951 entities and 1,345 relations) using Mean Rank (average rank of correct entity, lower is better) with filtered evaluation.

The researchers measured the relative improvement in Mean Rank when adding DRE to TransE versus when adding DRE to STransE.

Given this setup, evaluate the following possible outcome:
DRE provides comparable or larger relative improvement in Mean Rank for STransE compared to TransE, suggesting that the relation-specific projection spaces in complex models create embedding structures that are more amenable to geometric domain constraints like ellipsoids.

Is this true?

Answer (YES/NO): NO